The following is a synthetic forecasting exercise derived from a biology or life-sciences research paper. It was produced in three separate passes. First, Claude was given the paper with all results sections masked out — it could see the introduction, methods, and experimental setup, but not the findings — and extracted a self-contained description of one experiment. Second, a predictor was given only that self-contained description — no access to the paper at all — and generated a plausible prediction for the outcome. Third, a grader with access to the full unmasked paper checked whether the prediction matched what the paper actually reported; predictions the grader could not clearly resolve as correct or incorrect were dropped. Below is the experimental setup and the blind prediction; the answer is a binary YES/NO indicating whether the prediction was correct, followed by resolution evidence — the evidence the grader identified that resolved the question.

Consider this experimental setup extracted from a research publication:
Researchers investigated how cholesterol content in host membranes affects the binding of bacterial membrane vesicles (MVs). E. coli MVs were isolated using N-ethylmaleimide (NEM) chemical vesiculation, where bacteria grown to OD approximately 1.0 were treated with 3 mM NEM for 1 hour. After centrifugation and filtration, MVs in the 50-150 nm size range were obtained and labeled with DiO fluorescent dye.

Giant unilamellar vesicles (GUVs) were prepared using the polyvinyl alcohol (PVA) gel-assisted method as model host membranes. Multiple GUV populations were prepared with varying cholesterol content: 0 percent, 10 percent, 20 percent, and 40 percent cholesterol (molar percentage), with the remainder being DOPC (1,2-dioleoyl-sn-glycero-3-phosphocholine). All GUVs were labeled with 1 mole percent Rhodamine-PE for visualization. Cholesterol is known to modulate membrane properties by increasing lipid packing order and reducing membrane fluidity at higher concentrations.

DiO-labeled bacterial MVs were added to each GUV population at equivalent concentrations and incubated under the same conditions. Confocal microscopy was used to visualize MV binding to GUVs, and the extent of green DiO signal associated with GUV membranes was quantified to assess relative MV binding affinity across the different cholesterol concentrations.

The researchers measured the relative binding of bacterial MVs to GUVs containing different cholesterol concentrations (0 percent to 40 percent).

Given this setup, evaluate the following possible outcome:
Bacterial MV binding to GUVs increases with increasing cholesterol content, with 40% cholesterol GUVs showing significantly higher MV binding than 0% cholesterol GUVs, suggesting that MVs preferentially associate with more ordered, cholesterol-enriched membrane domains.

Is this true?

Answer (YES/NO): NO